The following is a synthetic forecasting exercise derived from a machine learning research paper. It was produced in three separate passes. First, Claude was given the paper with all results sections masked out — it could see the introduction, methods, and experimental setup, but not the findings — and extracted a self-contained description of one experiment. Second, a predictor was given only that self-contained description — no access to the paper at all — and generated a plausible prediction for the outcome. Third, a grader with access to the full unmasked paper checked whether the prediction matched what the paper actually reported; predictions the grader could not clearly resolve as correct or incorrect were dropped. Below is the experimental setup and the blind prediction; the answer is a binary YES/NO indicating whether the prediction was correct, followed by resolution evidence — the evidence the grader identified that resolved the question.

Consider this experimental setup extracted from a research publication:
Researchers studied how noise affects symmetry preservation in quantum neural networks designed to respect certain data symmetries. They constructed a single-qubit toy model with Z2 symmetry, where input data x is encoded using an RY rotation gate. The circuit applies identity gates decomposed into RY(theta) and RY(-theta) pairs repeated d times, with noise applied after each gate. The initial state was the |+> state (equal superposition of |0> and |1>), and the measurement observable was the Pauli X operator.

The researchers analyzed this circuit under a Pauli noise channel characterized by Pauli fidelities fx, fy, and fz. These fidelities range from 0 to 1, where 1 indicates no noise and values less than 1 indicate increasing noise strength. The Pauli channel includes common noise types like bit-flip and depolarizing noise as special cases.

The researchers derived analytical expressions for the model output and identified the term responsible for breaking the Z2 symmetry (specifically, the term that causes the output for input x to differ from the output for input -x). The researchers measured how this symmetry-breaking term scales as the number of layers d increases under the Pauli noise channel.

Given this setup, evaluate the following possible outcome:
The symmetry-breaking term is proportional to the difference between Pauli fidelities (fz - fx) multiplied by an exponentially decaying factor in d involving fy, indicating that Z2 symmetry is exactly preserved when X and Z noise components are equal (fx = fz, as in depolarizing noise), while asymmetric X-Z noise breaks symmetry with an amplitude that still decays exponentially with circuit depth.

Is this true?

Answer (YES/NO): NO